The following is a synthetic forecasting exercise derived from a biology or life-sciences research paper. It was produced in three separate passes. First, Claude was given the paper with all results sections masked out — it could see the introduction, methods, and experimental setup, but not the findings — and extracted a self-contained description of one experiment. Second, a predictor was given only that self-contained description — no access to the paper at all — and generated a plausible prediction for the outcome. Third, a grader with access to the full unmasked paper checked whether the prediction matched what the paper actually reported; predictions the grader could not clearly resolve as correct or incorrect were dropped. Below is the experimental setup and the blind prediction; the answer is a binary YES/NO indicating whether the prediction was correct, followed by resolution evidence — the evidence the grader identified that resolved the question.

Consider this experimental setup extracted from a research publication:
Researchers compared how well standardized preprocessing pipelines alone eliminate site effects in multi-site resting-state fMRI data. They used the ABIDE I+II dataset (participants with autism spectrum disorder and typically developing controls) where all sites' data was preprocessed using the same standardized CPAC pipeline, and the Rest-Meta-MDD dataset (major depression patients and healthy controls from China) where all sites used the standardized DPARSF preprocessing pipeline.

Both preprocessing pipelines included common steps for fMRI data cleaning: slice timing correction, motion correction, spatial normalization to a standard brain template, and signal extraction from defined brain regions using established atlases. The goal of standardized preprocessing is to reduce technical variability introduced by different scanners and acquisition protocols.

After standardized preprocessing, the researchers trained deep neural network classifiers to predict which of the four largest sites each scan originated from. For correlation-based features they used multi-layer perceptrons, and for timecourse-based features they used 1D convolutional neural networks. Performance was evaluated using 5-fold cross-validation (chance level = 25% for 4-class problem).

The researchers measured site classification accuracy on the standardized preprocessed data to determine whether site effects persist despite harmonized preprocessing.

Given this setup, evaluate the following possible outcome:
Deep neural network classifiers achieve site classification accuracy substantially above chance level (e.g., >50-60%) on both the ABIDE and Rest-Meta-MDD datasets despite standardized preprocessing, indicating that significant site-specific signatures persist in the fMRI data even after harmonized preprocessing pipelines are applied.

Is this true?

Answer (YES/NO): YES